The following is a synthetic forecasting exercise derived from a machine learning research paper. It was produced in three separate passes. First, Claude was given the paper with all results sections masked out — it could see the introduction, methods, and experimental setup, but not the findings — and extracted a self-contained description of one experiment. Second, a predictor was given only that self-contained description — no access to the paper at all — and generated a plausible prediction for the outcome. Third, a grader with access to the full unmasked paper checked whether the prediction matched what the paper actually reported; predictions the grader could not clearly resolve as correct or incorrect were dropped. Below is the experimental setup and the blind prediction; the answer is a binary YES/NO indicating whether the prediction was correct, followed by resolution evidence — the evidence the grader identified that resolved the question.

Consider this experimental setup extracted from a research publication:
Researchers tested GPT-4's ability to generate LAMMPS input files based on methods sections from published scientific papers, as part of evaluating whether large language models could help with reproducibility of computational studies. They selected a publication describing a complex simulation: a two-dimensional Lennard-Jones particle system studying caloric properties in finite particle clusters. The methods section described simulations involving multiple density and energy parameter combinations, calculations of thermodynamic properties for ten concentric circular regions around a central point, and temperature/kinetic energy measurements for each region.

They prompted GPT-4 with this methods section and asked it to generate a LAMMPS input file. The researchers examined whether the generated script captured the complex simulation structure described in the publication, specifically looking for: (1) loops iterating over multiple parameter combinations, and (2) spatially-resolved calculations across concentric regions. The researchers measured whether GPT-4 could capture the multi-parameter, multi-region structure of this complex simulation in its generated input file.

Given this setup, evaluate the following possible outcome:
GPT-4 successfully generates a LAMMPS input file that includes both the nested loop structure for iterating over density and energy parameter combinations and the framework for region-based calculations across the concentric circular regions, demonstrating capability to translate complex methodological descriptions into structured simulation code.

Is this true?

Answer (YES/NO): YES